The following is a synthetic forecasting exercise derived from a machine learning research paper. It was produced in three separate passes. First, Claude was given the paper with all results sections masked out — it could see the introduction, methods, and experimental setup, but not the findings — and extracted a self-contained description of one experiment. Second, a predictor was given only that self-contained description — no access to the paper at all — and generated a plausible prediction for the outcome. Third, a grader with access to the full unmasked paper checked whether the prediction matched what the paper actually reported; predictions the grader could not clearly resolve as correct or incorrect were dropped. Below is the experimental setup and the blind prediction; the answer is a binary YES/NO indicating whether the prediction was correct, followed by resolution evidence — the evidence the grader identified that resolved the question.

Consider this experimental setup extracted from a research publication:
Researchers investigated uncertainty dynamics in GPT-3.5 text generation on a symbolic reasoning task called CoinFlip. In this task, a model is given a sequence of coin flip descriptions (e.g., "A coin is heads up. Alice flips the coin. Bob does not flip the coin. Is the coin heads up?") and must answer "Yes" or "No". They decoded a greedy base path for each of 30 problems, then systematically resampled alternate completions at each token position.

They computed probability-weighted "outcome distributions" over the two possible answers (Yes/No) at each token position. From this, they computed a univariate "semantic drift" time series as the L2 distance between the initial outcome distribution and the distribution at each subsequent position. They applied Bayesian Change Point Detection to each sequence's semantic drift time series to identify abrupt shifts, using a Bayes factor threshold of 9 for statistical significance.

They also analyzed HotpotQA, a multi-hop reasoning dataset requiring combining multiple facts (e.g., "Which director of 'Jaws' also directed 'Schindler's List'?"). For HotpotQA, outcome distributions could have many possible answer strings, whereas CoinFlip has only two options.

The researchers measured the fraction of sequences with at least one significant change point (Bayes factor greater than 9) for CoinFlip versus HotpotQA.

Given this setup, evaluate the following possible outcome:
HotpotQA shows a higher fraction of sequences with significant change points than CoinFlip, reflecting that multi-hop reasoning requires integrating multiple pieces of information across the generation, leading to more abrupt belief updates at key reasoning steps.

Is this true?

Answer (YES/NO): YES